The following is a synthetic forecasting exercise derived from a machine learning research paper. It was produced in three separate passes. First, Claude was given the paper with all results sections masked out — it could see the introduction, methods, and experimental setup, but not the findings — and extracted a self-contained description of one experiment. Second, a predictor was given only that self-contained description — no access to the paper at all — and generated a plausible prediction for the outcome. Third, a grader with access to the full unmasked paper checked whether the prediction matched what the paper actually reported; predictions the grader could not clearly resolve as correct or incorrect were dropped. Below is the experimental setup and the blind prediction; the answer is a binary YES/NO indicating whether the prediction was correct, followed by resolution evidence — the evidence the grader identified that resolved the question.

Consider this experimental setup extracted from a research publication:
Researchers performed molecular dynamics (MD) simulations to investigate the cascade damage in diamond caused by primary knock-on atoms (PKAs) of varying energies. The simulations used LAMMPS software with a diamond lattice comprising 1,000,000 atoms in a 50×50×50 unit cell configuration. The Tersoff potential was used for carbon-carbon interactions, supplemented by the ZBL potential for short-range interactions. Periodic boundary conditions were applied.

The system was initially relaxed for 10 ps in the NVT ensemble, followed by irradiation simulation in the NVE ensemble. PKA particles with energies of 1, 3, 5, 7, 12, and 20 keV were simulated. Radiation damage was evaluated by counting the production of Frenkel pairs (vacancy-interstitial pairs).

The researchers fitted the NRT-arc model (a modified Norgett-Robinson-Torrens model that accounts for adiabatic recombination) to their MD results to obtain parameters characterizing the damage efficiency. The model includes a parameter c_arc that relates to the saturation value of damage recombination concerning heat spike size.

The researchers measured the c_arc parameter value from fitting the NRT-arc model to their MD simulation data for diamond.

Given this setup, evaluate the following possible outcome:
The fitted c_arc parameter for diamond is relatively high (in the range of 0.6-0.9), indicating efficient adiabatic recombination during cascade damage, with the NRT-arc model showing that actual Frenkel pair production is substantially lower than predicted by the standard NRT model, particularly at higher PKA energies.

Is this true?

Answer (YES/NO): YES